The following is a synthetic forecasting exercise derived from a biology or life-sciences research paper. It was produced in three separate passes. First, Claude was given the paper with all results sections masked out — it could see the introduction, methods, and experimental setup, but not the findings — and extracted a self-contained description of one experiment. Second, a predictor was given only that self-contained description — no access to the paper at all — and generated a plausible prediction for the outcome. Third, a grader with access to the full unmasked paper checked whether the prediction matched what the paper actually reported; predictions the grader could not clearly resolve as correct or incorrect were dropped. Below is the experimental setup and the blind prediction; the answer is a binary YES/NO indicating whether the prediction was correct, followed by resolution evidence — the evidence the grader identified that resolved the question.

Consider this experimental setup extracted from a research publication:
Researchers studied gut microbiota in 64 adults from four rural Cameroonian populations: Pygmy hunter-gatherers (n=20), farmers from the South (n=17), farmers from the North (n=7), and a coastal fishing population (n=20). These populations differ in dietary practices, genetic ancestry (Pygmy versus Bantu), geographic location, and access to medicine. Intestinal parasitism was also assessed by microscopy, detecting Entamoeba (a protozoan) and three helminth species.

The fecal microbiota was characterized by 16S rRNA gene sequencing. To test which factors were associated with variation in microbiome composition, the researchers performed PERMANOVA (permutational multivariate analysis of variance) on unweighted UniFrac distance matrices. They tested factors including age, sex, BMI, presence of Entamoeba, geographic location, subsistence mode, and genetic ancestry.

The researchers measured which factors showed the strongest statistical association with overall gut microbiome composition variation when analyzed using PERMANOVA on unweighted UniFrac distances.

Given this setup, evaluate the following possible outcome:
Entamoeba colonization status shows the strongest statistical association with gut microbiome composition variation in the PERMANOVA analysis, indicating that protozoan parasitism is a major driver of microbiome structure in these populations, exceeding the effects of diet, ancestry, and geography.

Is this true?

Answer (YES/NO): YES